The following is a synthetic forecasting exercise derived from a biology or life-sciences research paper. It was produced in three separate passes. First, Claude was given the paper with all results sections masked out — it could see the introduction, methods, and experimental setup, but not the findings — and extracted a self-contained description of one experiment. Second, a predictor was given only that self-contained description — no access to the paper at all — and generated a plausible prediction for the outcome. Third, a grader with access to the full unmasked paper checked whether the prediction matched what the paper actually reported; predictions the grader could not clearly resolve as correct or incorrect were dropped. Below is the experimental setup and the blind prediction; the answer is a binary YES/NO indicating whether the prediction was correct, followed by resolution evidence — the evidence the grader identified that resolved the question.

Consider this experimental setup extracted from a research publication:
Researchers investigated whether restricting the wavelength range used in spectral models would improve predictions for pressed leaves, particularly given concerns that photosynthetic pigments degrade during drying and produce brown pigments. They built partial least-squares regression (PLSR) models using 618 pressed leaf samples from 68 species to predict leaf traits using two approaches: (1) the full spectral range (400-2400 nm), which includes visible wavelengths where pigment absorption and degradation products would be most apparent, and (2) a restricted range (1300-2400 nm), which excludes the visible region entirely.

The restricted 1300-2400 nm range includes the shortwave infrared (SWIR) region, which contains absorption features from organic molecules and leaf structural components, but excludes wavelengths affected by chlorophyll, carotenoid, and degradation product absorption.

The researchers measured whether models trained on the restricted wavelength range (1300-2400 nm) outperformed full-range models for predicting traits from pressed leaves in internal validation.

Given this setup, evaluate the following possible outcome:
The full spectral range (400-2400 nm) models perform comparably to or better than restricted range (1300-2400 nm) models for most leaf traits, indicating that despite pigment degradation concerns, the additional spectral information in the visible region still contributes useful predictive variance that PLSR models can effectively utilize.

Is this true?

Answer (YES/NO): YES